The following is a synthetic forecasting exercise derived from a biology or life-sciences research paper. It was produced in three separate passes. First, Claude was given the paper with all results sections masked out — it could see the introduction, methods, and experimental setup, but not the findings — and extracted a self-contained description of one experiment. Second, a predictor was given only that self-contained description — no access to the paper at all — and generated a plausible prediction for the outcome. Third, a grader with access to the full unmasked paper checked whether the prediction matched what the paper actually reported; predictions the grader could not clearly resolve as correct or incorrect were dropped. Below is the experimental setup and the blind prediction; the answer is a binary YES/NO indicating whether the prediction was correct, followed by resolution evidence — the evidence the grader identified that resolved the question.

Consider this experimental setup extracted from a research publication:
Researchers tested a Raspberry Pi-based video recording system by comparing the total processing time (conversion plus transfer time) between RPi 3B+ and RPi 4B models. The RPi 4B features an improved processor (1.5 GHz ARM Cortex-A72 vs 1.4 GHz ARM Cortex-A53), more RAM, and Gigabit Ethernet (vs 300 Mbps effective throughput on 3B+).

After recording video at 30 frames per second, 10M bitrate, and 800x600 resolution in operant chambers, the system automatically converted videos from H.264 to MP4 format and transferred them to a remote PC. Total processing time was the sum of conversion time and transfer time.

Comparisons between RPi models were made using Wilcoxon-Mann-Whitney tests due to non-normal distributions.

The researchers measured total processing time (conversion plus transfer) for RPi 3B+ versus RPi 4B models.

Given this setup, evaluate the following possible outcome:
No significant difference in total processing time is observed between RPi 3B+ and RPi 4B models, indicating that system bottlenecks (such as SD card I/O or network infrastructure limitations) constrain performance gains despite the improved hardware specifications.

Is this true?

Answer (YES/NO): YES